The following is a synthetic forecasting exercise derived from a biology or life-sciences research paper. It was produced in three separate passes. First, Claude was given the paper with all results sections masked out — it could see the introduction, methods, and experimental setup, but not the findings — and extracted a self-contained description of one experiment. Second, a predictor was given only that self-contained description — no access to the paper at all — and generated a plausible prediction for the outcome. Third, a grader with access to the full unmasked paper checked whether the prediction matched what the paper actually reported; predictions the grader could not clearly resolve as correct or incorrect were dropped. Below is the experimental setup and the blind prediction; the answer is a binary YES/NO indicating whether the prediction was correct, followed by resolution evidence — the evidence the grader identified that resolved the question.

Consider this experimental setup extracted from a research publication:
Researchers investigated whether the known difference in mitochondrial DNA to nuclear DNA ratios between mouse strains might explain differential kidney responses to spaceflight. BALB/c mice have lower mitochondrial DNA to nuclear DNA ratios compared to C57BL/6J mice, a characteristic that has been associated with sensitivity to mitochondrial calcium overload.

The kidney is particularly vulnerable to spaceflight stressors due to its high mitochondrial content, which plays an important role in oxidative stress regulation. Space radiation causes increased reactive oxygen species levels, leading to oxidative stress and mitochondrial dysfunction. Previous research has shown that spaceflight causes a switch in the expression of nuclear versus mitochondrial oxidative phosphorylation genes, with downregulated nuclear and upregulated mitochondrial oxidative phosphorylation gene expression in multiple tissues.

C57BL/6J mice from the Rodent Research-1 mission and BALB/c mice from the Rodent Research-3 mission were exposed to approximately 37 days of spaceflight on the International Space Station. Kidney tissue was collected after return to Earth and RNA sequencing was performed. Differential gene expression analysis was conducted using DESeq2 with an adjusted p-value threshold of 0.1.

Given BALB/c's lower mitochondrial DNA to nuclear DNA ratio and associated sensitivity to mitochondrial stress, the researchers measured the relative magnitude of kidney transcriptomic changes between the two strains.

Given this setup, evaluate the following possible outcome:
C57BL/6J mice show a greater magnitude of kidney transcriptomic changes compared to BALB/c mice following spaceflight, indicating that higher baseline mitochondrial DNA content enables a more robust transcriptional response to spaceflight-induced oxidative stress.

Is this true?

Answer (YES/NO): YES